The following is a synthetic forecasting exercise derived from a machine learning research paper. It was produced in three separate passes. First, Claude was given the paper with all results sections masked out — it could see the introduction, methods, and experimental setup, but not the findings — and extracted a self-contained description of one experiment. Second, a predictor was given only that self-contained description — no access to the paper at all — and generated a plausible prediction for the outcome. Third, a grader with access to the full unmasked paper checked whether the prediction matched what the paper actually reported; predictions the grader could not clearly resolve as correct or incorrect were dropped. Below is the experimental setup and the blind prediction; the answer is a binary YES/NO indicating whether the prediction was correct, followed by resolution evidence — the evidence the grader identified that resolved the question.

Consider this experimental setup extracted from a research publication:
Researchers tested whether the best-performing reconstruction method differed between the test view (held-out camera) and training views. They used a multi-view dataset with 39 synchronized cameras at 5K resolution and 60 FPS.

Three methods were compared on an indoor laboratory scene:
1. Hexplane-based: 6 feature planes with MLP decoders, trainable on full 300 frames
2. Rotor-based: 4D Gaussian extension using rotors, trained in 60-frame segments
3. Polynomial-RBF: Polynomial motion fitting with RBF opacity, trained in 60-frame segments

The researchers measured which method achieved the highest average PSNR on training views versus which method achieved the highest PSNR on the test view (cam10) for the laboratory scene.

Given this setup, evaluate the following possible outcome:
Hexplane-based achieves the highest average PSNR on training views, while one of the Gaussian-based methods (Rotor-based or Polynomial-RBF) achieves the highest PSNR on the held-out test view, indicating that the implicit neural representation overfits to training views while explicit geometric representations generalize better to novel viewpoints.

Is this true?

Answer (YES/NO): NO